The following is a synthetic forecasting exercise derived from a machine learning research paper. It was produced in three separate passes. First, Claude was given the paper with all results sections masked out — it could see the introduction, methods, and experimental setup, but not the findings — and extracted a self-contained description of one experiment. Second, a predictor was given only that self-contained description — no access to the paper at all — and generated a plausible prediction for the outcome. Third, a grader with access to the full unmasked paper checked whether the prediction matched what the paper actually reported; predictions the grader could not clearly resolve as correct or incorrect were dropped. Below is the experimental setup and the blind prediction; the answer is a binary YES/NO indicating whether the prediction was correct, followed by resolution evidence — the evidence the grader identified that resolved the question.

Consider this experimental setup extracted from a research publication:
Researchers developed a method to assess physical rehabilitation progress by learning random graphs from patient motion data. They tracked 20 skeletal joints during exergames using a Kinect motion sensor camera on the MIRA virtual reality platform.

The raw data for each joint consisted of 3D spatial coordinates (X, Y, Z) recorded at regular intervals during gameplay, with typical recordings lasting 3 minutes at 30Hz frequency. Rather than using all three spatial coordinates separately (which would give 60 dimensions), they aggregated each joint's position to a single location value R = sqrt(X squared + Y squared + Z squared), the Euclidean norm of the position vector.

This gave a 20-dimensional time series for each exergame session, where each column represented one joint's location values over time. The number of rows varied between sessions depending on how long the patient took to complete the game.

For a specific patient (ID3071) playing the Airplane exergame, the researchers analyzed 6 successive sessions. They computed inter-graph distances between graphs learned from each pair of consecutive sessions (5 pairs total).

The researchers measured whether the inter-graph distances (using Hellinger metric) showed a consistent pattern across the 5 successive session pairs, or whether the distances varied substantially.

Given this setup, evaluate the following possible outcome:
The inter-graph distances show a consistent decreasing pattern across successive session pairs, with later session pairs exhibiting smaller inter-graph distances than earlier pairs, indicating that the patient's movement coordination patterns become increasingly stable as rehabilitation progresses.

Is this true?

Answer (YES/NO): NO